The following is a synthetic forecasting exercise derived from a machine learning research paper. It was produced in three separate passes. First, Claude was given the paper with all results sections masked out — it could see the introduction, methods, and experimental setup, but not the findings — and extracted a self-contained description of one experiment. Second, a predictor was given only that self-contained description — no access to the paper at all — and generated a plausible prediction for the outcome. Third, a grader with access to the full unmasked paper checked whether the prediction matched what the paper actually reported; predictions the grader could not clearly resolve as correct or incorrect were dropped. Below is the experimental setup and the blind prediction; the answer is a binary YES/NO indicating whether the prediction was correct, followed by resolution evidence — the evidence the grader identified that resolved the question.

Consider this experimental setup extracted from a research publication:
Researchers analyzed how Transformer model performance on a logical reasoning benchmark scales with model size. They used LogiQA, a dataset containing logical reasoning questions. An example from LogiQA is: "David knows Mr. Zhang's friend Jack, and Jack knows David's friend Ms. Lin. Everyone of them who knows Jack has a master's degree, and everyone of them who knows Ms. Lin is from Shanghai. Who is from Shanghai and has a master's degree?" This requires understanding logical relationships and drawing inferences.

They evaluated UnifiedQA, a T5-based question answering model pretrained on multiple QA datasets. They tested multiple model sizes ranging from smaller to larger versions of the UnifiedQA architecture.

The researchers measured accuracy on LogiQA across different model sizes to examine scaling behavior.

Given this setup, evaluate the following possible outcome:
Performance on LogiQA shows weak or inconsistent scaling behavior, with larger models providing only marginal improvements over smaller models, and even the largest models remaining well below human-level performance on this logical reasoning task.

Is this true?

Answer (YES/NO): NO